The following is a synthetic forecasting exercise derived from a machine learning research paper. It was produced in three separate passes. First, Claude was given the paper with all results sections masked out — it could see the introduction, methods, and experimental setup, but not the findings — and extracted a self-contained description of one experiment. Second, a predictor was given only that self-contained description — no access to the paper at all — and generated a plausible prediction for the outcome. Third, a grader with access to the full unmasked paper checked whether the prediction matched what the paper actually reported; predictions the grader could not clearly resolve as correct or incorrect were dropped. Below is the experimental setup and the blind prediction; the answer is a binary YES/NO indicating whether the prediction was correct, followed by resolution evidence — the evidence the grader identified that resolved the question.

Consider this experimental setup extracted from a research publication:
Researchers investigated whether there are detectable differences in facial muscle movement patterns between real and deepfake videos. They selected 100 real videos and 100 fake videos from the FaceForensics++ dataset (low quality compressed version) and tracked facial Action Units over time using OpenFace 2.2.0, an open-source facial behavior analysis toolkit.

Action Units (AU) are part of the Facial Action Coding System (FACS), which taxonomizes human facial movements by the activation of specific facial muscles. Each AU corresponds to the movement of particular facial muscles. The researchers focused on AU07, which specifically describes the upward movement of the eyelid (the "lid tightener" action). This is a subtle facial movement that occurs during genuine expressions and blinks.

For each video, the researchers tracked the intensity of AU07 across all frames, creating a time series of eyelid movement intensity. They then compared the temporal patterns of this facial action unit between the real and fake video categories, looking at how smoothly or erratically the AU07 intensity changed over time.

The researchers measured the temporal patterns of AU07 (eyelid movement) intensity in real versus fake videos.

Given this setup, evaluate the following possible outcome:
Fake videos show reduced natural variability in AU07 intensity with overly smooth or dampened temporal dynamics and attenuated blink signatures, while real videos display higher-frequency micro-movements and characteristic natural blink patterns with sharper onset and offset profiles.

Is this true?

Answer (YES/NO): NO